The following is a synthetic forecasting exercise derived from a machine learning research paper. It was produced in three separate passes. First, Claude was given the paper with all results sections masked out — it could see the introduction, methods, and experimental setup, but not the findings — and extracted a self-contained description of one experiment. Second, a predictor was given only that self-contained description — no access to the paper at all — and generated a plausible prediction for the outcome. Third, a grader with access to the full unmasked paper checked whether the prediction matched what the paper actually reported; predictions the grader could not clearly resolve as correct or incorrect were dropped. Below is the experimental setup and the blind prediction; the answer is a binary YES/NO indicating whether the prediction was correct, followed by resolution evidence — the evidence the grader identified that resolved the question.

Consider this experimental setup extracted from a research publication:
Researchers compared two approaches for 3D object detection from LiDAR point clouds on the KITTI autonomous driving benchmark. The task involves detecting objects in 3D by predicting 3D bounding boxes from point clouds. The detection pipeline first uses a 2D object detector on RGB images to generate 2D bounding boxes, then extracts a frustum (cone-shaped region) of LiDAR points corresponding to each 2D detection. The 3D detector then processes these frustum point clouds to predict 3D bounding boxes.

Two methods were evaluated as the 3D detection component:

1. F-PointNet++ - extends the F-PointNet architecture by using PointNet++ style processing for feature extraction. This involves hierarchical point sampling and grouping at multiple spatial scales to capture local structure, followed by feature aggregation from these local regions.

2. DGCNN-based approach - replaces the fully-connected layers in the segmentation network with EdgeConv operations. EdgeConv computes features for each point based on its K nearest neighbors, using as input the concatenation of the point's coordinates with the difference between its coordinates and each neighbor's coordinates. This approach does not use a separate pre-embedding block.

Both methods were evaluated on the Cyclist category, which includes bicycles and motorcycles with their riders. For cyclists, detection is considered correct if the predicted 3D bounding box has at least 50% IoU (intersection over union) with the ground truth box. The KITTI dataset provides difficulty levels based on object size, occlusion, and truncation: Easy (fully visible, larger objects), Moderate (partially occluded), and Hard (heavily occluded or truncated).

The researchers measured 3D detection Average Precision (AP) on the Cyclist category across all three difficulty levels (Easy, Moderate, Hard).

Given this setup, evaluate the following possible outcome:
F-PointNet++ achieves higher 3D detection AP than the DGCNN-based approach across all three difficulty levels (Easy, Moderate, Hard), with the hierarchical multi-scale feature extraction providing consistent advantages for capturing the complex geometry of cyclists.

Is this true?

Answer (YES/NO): YES